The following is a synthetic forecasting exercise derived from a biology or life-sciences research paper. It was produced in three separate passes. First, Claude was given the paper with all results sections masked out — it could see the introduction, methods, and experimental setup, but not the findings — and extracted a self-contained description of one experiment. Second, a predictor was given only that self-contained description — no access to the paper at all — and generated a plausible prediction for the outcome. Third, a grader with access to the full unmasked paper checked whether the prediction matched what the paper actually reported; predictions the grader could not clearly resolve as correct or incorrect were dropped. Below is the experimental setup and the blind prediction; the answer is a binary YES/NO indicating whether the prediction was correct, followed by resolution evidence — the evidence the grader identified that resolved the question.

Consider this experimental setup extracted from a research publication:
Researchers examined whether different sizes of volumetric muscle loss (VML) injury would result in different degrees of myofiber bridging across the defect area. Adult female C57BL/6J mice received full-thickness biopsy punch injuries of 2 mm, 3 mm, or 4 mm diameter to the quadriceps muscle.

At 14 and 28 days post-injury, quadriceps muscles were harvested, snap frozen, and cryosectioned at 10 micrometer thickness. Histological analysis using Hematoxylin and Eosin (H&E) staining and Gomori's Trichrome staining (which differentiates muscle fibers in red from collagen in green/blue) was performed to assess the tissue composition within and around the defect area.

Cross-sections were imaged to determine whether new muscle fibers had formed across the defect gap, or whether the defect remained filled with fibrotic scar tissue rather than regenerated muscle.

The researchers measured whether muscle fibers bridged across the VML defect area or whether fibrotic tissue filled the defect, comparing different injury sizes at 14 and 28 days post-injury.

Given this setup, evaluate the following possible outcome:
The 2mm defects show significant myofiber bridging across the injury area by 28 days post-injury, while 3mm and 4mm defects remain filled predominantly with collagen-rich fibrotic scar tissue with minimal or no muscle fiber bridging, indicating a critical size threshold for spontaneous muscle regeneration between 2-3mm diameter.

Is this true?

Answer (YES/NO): YES